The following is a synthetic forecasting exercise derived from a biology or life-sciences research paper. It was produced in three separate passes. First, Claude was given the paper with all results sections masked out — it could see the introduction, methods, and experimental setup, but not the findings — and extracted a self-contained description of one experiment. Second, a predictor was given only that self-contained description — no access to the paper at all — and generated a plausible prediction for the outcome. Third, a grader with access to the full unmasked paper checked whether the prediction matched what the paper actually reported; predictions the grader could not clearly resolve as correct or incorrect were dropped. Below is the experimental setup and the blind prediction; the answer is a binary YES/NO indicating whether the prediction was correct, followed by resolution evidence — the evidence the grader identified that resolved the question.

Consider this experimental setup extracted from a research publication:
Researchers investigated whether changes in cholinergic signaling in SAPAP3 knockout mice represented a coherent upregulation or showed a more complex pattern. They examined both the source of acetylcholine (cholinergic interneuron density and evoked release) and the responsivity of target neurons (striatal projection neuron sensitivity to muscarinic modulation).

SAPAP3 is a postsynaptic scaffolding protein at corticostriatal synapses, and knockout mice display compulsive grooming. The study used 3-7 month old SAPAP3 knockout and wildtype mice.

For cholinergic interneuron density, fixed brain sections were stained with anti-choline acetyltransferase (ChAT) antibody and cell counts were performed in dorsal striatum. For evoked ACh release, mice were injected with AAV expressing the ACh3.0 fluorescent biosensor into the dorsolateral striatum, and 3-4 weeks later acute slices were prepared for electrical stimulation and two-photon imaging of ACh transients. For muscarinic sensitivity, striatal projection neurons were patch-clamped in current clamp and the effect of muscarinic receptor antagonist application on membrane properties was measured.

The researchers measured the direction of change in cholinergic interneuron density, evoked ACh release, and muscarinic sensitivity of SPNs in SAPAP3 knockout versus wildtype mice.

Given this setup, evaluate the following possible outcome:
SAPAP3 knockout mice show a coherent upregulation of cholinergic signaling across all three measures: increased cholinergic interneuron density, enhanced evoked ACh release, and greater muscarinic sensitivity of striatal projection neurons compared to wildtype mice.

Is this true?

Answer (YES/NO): NO